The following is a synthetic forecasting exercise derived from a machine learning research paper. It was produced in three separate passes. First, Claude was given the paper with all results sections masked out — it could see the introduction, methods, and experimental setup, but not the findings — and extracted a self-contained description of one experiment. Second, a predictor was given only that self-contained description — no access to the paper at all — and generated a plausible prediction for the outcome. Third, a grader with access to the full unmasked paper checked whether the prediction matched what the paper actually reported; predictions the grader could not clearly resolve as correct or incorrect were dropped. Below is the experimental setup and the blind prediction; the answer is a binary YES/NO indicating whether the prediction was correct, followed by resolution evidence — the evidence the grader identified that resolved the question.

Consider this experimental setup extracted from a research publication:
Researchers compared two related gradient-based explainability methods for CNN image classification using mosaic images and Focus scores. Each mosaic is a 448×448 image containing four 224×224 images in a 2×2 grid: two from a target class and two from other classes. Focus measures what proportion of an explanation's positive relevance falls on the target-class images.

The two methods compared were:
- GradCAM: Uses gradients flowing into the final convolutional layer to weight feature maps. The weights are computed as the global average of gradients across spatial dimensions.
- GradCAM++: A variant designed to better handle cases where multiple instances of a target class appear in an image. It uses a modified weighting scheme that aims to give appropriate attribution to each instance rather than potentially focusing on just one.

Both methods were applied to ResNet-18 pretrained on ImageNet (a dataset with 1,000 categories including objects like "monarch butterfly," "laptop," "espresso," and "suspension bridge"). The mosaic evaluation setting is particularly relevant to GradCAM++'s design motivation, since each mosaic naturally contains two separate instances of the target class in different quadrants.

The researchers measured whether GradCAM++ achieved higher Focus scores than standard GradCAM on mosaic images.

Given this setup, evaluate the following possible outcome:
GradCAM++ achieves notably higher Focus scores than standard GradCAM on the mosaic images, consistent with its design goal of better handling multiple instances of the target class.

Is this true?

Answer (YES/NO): NO